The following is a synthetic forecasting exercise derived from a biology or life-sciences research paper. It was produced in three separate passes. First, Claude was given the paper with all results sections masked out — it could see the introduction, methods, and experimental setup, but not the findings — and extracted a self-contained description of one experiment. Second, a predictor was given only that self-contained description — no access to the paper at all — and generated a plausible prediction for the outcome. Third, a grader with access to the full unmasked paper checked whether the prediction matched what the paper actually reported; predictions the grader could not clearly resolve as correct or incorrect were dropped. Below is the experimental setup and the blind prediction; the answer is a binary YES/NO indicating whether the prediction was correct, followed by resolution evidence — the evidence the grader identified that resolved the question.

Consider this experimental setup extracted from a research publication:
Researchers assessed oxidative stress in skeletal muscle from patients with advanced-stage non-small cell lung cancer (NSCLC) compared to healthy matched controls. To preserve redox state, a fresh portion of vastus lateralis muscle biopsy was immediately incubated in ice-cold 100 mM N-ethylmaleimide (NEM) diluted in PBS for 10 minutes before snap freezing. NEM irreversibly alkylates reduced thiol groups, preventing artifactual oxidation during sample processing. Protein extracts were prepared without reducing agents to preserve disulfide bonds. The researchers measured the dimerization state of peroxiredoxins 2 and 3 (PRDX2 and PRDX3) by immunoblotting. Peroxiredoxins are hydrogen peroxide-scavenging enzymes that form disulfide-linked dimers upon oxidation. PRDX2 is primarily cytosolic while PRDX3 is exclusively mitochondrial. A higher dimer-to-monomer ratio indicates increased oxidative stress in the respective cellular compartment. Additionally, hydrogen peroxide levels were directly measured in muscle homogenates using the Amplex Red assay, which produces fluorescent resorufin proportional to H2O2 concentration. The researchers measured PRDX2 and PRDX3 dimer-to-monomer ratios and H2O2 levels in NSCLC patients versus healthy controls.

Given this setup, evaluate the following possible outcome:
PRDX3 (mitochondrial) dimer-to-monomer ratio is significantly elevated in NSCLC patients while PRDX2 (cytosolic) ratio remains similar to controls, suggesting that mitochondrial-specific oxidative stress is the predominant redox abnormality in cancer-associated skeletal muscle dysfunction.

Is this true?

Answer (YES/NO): YES